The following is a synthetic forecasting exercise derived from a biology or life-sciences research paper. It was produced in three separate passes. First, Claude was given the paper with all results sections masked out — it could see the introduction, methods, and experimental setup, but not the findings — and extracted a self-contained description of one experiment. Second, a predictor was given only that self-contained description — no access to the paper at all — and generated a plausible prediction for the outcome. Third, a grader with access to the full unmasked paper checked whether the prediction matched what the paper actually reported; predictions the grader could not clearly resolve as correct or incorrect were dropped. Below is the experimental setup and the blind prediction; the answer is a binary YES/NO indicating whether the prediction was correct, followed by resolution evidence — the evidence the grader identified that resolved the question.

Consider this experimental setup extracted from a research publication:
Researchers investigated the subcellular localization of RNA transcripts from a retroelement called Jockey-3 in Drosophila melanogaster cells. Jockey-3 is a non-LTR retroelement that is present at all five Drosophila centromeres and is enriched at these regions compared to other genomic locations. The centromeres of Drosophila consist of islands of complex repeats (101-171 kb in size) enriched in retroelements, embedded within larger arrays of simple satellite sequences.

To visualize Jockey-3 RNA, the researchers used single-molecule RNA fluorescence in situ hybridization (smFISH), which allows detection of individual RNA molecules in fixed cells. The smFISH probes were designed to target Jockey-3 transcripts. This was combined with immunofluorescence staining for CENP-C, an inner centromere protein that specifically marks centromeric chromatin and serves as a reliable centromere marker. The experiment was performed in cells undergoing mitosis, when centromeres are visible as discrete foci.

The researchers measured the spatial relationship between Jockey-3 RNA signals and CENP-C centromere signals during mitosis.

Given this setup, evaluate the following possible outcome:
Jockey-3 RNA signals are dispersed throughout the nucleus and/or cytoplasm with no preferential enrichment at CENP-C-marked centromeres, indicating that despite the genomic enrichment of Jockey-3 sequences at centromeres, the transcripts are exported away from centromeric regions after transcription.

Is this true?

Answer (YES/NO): NO